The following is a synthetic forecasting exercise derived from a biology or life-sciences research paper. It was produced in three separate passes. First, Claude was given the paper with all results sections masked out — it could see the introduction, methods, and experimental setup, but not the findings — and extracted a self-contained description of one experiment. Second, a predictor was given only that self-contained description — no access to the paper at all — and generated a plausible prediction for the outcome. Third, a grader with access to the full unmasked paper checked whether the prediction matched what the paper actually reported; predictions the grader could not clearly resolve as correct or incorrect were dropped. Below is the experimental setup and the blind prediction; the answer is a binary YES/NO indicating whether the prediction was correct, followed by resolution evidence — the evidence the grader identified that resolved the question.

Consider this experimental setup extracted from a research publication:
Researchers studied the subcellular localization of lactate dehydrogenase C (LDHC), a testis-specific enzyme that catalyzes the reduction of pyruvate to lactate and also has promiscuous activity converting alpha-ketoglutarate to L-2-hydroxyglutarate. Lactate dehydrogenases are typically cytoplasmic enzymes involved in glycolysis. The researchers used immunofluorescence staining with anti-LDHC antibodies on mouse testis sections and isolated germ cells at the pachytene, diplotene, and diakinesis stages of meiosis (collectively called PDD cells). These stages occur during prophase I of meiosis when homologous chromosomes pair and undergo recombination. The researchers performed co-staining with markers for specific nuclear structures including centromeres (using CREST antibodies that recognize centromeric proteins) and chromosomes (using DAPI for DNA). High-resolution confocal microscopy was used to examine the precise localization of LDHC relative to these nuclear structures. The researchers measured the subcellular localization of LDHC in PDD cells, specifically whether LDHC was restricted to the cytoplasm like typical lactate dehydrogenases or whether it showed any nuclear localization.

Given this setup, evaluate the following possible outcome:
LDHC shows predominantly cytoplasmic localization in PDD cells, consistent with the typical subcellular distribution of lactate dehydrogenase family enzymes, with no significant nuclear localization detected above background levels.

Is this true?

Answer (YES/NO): NO